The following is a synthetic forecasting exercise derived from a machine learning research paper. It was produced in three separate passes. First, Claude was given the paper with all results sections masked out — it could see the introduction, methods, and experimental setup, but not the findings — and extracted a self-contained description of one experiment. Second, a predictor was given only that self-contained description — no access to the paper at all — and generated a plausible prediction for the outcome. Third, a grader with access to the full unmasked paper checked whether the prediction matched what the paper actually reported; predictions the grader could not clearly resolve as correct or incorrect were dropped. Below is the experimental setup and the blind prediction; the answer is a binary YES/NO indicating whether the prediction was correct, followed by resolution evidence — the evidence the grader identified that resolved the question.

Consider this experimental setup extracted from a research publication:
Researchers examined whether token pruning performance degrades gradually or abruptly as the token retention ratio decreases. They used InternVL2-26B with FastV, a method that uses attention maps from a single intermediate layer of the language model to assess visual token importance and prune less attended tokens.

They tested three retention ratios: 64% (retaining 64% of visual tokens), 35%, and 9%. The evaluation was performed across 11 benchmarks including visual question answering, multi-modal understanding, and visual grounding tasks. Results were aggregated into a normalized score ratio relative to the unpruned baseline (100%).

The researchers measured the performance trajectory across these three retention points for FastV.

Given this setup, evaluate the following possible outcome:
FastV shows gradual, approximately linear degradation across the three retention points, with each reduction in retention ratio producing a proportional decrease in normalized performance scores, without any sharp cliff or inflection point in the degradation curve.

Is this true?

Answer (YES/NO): NO